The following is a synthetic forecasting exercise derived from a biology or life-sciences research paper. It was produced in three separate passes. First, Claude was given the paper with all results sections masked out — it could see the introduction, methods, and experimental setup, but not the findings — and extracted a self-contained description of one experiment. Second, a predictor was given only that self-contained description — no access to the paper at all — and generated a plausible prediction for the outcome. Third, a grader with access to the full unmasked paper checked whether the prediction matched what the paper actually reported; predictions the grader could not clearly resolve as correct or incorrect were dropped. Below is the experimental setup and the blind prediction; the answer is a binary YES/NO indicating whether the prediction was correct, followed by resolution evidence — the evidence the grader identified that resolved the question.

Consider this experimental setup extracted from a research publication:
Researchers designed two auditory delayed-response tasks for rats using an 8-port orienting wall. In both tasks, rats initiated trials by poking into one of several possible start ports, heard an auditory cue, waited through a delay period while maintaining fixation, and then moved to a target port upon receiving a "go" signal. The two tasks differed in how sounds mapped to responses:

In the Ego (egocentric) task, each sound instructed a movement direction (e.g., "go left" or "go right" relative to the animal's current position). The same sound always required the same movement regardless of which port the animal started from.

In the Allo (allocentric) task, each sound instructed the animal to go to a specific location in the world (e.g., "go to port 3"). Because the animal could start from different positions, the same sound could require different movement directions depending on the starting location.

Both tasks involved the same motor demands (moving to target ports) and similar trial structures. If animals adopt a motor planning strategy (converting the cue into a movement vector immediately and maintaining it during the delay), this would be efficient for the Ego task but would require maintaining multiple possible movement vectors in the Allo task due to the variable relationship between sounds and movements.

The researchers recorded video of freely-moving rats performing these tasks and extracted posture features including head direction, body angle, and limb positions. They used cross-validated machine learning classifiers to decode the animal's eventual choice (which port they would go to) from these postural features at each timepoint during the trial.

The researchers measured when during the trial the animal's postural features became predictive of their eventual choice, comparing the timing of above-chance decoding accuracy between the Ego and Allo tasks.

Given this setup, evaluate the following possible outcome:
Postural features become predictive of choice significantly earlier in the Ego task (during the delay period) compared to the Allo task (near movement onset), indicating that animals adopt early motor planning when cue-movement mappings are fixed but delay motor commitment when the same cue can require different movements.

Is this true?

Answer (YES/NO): YES